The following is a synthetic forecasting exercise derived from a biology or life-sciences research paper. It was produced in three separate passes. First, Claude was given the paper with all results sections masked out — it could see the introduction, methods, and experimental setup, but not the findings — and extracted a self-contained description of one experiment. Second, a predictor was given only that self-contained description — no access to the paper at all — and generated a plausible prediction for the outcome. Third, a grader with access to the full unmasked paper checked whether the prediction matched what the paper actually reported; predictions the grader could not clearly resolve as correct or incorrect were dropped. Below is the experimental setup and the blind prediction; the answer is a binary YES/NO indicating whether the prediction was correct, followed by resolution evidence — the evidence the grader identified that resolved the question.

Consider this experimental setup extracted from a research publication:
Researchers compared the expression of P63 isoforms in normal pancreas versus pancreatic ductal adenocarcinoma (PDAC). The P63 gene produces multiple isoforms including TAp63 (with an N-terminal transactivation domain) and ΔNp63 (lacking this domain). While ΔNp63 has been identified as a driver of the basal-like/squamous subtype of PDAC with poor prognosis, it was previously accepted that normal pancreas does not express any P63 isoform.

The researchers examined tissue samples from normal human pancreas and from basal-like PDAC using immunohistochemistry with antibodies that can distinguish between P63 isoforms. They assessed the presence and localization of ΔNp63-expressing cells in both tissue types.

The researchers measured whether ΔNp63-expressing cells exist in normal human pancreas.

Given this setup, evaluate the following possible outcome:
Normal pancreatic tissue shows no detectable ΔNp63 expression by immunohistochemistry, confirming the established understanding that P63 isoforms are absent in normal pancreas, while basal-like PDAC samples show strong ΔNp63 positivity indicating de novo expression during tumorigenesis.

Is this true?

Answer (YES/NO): NO